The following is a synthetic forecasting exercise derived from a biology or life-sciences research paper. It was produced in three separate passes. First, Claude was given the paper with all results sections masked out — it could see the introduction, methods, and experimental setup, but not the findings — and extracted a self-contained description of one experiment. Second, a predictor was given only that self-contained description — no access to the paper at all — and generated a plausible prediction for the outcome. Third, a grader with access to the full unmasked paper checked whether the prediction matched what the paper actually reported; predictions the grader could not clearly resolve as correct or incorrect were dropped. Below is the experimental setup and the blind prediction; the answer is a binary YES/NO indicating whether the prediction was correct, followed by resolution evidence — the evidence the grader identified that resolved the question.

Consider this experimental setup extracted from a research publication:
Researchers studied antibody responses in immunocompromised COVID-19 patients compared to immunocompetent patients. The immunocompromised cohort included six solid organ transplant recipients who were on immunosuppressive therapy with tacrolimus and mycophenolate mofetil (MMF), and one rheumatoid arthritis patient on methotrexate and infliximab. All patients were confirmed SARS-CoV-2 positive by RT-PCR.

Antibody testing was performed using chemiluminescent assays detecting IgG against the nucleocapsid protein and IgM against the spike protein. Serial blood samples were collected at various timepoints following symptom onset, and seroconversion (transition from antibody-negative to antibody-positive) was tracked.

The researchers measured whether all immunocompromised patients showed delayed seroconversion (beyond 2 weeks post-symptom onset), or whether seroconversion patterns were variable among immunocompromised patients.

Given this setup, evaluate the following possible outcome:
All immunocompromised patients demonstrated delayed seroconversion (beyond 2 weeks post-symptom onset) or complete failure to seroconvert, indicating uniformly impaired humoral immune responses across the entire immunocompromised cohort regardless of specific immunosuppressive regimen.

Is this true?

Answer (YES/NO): NO